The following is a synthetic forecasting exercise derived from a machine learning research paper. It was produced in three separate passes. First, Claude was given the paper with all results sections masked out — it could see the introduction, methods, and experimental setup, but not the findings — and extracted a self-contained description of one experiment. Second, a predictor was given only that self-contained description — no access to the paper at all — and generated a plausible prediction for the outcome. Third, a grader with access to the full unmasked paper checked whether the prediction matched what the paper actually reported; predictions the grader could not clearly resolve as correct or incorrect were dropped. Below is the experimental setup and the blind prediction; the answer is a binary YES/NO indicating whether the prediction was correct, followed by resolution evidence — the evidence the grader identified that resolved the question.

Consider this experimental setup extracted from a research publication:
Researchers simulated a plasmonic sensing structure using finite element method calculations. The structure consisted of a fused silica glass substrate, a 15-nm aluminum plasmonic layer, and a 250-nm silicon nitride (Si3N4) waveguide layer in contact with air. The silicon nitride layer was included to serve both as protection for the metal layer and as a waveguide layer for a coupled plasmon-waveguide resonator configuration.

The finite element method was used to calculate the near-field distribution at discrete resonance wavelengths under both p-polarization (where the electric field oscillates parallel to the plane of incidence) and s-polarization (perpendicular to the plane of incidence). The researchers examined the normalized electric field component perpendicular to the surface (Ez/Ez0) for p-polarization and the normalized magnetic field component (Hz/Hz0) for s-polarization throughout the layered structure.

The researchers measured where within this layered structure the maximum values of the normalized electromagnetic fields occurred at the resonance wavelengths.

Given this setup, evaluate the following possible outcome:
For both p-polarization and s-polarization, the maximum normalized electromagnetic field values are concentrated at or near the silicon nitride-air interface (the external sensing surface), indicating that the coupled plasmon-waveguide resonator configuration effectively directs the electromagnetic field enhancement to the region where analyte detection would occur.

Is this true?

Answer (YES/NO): YES